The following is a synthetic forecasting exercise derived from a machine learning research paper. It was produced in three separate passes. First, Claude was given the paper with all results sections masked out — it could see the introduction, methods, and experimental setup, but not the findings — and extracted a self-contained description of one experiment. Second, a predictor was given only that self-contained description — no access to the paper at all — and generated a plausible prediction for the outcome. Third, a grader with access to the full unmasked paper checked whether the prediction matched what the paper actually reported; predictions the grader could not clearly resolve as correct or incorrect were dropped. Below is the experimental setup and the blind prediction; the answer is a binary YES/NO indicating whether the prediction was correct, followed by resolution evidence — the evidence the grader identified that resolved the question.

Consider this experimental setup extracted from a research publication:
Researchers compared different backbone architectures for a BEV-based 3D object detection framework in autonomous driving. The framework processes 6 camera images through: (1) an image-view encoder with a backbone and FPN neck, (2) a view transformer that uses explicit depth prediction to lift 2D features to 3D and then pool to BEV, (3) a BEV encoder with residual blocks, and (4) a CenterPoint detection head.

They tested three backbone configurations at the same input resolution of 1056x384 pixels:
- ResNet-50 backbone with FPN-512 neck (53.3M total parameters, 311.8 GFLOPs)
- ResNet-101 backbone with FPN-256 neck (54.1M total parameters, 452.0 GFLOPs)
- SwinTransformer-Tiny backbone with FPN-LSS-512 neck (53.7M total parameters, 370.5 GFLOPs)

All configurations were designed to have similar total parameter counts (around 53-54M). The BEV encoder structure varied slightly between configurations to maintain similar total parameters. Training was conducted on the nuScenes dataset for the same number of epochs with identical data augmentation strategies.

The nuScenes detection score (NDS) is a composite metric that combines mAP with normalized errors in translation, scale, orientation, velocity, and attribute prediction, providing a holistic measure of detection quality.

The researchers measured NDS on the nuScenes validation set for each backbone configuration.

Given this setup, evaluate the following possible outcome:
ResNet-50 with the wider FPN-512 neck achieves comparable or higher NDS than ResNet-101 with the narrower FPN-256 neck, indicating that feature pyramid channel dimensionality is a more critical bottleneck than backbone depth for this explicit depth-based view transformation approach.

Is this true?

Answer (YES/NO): NO